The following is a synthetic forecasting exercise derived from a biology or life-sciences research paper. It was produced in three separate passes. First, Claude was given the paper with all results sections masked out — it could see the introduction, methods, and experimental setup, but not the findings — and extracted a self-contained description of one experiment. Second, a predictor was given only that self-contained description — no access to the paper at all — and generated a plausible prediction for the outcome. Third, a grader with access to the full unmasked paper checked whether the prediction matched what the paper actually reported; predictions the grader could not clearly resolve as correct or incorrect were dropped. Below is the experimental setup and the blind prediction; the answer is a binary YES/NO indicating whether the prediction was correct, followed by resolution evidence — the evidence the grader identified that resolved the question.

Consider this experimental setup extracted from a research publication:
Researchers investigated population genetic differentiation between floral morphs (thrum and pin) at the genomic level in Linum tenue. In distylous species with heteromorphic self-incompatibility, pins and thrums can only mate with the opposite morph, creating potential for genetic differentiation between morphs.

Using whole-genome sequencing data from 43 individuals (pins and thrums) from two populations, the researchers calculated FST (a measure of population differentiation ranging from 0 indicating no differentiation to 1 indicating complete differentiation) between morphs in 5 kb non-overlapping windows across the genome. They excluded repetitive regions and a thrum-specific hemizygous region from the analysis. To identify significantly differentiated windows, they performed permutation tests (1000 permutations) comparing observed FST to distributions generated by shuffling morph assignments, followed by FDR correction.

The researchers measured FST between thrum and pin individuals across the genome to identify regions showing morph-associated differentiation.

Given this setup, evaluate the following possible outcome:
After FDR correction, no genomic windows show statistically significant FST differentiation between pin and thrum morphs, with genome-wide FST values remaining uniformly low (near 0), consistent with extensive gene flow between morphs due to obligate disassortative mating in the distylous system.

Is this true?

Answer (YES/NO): NO